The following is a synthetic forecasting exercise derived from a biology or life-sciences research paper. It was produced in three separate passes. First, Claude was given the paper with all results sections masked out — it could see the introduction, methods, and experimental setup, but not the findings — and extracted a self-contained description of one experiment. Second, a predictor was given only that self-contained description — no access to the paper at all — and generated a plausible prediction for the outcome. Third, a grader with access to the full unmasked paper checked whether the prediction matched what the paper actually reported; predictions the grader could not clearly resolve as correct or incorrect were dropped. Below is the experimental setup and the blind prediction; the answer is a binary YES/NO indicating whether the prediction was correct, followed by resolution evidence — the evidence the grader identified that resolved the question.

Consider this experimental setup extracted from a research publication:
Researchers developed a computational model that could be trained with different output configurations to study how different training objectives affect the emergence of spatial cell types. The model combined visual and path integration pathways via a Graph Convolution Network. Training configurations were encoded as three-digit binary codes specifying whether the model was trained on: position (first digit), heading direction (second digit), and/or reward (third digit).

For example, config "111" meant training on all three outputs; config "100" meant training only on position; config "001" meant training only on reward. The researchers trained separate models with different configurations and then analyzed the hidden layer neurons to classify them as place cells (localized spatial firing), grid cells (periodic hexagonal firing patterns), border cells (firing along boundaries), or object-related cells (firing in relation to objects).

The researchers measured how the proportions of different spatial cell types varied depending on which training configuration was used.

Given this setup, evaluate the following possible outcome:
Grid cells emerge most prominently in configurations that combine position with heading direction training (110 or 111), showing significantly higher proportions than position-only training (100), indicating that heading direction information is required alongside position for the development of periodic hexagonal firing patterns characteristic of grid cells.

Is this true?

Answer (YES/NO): NO